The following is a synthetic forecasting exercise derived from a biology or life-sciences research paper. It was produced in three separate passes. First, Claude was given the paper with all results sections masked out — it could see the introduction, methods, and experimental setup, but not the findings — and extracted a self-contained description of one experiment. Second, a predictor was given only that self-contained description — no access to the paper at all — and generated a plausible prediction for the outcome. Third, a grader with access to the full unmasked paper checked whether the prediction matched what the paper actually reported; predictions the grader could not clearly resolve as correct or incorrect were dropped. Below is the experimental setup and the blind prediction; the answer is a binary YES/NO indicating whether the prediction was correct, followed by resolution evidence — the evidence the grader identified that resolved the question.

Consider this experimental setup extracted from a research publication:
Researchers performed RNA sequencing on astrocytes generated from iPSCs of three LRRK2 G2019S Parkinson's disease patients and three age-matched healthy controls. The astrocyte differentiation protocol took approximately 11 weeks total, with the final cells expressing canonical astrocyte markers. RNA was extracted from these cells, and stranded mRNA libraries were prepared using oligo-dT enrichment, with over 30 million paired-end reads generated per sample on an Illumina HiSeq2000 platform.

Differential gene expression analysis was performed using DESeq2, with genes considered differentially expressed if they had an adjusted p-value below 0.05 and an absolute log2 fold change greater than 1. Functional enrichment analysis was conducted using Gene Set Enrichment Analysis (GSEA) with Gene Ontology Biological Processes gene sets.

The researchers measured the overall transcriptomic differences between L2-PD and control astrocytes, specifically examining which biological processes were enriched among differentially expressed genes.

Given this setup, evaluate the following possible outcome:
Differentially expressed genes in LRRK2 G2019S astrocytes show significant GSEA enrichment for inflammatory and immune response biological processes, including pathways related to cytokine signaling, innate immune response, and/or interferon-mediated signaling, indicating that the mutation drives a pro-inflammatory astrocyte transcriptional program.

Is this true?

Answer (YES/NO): YES